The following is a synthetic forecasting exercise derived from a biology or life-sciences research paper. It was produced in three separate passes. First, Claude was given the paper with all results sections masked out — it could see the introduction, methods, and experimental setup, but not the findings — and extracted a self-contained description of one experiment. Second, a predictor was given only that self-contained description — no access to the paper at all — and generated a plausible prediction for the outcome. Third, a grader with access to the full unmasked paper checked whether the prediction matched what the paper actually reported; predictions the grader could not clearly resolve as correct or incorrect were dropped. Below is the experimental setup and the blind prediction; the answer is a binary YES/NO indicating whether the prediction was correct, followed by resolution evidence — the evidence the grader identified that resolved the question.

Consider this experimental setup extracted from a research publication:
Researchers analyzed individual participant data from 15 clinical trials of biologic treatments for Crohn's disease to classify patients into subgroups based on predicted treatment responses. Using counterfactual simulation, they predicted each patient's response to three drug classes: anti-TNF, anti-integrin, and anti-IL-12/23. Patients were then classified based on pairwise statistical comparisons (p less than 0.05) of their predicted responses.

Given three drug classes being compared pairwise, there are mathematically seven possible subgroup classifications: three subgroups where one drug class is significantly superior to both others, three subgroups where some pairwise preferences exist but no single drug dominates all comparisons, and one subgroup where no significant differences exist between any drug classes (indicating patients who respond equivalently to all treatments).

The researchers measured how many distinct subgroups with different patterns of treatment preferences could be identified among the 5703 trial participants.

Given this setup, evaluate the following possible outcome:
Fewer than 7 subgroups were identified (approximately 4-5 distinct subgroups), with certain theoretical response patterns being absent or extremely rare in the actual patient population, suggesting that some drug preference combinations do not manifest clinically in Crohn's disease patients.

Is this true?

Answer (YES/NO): NO